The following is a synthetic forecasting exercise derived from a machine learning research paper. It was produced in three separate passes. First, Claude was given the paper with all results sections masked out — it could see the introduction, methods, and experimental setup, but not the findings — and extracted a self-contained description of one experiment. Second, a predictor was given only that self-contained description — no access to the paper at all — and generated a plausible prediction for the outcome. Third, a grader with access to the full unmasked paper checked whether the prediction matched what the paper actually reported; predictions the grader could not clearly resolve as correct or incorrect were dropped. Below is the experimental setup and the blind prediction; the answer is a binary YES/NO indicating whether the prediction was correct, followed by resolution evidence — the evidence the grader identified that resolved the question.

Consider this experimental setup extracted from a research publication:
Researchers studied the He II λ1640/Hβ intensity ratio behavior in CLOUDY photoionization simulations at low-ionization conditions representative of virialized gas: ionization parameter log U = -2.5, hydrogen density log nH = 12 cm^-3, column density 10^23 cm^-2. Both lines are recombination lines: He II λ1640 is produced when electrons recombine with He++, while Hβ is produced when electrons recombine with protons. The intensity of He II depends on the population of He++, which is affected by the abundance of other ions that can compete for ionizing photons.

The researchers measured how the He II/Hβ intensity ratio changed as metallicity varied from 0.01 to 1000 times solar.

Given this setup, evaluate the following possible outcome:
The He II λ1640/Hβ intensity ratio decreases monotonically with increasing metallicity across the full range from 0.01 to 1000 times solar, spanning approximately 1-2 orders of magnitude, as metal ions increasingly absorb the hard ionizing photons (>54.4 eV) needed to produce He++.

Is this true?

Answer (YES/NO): NO